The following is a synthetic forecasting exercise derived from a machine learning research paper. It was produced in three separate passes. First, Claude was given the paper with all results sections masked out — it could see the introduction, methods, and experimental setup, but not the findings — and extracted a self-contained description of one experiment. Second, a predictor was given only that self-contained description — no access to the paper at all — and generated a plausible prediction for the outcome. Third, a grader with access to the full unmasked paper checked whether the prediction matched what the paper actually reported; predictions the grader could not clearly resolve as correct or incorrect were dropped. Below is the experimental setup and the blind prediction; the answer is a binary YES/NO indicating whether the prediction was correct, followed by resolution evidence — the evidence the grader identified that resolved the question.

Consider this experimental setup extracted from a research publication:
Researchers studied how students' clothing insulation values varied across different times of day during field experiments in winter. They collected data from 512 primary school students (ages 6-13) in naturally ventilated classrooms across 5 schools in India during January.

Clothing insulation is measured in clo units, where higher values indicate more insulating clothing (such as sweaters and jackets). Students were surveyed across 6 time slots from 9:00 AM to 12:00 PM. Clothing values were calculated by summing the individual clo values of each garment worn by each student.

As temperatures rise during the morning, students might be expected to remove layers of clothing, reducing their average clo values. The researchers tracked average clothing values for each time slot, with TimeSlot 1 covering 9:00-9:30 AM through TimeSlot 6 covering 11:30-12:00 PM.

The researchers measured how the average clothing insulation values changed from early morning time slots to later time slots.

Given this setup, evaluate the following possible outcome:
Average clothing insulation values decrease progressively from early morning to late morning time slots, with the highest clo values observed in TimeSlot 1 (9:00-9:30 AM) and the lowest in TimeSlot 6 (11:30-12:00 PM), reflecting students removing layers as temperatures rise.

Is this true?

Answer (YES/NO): NO